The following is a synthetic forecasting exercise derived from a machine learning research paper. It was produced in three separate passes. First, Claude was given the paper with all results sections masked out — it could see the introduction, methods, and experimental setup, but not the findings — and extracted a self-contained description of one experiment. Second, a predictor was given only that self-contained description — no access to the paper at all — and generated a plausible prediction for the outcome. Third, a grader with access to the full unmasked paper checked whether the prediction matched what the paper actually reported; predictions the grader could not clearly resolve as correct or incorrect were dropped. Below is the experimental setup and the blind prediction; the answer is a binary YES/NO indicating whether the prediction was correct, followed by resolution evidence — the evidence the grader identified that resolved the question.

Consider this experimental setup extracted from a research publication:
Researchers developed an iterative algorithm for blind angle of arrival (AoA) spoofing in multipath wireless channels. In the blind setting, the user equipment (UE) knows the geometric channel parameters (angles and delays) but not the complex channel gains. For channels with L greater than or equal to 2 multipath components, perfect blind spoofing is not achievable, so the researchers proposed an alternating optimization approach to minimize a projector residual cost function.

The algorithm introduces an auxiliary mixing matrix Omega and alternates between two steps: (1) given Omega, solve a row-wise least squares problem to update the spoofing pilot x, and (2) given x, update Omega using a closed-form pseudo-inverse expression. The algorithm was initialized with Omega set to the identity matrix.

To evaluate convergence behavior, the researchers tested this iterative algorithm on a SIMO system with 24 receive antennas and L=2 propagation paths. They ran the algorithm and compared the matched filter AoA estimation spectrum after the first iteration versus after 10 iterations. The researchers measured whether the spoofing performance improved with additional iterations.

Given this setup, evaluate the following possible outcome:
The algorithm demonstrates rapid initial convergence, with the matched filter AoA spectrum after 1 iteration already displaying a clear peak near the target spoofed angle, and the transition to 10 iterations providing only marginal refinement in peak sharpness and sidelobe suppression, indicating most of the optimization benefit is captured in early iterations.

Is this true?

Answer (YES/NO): NO